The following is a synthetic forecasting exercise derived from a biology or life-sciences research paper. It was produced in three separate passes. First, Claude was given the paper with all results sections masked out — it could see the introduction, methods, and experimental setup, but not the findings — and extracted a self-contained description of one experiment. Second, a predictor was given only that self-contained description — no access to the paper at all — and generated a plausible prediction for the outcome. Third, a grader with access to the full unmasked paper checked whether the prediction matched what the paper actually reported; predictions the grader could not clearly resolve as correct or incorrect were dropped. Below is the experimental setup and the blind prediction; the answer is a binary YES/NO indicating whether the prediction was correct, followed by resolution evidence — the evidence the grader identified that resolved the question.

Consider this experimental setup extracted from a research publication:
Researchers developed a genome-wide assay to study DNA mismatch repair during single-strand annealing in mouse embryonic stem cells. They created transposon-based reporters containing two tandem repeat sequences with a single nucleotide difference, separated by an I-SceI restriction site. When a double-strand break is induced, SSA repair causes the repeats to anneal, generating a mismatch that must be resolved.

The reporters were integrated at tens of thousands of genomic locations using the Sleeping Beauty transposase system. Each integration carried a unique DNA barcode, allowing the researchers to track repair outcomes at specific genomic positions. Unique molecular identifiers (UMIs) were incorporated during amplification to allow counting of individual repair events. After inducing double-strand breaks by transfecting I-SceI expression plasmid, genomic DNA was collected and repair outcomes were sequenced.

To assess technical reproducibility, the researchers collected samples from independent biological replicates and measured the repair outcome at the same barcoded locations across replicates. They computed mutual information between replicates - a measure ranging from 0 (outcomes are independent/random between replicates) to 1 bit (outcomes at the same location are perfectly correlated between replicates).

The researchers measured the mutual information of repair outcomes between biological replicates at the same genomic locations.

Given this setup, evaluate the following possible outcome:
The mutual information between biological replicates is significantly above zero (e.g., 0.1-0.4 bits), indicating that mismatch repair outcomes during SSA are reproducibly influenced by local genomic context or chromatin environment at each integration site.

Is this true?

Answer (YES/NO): NO